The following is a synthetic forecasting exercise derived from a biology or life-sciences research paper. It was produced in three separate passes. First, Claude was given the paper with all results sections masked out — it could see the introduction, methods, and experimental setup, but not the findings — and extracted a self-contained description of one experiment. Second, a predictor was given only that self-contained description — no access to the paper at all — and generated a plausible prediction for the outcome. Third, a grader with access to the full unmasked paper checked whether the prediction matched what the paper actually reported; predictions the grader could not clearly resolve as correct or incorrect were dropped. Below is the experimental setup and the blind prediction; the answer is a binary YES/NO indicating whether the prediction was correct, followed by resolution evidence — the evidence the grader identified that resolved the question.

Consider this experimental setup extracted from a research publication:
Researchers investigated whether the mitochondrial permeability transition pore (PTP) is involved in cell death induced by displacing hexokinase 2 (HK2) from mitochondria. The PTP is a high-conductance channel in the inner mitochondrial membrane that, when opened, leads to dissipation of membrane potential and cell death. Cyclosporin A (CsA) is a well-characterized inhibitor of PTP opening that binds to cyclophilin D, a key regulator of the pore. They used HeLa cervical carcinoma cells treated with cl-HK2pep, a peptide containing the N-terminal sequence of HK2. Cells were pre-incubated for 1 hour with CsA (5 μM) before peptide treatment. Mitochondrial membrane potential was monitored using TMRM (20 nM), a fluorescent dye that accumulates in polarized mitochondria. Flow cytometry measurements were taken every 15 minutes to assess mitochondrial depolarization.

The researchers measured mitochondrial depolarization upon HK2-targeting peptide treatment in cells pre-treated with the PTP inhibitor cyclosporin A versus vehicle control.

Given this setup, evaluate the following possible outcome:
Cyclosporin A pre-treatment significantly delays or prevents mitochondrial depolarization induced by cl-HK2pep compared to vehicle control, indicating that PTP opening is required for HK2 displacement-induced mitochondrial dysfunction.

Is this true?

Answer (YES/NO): YES